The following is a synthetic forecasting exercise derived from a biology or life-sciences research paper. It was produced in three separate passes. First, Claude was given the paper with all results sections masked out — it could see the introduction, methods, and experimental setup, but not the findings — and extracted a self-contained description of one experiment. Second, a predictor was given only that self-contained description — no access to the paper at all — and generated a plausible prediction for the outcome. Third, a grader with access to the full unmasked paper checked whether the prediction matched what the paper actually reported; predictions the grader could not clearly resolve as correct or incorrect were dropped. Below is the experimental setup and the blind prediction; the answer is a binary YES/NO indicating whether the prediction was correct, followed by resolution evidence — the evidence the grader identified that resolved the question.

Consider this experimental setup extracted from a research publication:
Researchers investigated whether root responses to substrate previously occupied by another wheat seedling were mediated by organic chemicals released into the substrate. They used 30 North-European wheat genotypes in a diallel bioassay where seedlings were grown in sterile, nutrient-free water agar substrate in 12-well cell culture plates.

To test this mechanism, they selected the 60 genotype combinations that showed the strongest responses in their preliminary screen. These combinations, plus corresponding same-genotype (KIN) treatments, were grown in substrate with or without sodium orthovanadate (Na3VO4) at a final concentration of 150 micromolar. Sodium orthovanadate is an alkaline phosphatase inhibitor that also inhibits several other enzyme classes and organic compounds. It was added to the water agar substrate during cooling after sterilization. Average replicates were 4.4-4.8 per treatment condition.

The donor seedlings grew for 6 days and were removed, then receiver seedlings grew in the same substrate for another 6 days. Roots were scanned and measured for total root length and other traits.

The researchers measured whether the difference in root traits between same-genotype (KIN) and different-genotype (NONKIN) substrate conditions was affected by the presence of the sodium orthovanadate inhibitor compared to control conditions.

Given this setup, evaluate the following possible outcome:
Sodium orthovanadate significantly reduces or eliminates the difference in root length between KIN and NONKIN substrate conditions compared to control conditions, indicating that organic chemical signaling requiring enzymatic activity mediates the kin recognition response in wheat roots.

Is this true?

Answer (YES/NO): YES